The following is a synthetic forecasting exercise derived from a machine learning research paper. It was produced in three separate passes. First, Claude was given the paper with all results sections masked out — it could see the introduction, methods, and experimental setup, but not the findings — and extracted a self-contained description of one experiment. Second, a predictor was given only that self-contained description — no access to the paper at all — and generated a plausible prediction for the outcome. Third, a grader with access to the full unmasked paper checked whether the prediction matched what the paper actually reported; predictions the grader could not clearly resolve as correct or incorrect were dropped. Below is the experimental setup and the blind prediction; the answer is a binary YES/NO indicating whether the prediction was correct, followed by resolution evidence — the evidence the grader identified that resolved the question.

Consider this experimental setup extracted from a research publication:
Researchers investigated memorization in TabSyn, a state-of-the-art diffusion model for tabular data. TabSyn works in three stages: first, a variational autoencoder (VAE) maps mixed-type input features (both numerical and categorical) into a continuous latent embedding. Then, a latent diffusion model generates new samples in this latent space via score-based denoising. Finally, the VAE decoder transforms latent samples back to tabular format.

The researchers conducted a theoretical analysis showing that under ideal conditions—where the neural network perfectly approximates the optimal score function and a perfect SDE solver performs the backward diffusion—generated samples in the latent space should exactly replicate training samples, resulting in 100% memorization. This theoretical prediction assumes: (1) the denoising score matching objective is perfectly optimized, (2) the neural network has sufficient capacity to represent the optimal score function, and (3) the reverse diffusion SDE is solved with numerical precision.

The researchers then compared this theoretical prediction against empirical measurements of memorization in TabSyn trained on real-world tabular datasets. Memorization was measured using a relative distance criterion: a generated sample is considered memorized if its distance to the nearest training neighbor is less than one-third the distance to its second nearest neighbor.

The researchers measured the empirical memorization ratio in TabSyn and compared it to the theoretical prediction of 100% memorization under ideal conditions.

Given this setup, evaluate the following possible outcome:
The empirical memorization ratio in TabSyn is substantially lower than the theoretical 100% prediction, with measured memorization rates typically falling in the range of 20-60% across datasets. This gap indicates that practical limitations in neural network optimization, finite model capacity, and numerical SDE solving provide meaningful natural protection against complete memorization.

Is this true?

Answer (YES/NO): NO